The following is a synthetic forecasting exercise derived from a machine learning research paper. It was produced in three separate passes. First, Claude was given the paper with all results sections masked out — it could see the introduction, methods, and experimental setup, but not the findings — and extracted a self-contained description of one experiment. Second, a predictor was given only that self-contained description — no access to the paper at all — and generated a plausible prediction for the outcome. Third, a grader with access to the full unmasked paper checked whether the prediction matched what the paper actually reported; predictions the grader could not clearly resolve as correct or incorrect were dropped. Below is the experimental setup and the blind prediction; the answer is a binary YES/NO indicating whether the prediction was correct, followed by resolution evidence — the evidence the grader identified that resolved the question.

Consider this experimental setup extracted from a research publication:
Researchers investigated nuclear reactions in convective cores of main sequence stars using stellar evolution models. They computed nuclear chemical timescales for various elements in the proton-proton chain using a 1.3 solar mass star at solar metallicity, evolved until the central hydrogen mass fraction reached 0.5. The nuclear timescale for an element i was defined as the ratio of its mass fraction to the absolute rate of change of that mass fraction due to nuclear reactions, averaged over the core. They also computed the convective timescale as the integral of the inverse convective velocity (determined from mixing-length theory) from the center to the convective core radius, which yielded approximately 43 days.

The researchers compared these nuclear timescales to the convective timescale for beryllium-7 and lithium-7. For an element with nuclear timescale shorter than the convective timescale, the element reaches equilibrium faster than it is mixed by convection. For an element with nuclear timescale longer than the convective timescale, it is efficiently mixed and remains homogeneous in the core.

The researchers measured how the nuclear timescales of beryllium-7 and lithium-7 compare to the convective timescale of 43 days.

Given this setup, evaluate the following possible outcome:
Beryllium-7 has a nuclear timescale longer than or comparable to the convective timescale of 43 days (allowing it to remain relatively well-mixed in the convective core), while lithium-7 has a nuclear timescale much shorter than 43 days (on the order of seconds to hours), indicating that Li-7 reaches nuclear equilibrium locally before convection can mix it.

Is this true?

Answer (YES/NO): YES